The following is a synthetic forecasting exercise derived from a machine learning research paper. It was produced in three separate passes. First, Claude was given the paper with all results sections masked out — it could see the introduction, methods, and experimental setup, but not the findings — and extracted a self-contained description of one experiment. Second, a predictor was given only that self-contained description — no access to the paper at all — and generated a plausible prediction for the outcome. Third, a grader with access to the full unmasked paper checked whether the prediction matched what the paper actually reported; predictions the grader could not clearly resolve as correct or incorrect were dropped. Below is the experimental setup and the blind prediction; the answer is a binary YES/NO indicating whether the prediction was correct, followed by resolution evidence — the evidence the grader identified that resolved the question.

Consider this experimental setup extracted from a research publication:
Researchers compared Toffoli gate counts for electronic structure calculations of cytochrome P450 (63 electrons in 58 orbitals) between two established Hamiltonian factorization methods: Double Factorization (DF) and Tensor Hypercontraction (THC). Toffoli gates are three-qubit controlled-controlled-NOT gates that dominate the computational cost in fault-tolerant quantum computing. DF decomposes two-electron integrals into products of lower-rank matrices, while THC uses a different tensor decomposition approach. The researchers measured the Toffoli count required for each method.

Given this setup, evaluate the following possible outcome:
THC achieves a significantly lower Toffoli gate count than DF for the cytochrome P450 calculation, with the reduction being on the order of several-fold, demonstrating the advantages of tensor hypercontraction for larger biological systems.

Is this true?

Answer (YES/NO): NO